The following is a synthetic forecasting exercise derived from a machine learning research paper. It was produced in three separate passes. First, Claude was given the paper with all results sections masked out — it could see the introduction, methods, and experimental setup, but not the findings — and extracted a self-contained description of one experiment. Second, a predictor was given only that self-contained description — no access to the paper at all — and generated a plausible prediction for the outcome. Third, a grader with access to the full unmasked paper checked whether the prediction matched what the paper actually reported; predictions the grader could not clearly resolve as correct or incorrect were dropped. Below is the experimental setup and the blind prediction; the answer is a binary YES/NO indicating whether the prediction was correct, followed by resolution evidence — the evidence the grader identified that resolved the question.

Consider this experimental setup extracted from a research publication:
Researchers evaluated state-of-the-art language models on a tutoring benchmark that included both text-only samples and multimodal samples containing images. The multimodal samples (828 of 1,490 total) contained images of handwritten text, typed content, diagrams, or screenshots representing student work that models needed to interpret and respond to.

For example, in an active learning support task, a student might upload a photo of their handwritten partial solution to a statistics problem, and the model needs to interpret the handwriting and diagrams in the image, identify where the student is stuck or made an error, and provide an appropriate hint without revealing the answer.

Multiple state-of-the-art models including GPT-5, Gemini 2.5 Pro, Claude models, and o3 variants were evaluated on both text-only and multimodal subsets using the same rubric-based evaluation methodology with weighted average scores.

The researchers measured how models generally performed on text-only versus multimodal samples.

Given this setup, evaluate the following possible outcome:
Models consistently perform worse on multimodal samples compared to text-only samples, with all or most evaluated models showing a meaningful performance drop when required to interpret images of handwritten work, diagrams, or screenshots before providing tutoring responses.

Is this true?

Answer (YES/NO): YES